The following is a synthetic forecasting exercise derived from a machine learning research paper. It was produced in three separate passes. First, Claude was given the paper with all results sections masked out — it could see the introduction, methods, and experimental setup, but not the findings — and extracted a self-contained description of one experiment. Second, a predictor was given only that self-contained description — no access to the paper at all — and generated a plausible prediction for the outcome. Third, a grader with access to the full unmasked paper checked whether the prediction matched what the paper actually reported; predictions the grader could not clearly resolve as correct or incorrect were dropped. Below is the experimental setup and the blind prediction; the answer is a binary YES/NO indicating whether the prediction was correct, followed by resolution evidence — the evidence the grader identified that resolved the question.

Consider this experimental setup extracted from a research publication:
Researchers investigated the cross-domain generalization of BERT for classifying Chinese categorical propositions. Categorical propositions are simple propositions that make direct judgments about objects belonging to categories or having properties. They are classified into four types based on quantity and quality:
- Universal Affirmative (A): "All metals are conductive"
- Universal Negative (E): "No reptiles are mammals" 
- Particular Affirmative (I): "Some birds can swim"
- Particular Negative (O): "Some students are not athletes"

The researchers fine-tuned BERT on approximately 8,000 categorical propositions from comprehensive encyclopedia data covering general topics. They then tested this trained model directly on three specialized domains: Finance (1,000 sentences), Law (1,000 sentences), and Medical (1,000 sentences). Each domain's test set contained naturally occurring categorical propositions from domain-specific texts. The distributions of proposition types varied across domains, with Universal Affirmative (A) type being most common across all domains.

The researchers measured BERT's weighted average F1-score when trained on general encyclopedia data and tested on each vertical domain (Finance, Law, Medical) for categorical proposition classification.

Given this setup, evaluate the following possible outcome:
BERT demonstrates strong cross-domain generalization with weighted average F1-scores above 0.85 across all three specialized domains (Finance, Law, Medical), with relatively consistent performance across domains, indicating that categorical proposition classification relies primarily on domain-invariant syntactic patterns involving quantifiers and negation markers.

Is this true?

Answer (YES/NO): NO